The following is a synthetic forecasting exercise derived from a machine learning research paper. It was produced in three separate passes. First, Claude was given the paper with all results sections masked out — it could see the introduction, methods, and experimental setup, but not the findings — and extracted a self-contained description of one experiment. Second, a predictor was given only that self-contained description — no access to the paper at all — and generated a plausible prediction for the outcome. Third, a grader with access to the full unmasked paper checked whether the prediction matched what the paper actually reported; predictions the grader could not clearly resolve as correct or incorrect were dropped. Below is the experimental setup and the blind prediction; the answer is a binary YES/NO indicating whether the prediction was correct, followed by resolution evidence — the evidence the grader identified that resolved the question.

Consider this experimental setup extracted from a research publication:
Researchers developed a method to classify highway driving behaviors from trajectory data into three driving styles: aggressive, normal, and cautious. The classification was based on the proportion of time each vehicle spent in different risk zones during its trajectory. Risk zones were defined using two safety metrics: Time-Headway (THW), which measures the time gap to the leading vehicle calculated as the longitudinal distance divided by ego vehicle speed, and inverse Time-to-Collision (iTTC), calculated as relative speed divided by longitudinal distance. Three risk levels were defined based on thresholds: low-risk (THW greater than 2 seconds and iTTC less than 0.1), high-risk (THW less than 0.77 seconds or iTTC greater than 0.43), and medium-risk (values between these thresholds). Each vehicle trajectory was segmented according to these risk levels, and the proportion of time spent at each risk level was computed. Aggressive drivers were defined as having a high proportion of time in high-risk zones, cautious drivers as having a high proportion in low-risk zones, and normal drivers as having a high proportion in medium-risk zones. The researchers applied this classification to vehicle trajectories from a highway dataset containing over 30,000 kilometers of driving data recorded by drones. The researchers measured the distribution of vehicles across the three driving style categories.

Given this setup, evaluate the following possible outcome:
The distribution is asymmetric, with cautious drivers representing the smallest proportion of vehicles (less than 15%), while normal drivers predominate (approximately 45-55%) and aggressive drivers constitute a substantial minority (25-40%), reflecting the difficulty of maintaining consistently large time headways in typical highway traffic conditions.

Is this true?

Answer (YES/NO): NO